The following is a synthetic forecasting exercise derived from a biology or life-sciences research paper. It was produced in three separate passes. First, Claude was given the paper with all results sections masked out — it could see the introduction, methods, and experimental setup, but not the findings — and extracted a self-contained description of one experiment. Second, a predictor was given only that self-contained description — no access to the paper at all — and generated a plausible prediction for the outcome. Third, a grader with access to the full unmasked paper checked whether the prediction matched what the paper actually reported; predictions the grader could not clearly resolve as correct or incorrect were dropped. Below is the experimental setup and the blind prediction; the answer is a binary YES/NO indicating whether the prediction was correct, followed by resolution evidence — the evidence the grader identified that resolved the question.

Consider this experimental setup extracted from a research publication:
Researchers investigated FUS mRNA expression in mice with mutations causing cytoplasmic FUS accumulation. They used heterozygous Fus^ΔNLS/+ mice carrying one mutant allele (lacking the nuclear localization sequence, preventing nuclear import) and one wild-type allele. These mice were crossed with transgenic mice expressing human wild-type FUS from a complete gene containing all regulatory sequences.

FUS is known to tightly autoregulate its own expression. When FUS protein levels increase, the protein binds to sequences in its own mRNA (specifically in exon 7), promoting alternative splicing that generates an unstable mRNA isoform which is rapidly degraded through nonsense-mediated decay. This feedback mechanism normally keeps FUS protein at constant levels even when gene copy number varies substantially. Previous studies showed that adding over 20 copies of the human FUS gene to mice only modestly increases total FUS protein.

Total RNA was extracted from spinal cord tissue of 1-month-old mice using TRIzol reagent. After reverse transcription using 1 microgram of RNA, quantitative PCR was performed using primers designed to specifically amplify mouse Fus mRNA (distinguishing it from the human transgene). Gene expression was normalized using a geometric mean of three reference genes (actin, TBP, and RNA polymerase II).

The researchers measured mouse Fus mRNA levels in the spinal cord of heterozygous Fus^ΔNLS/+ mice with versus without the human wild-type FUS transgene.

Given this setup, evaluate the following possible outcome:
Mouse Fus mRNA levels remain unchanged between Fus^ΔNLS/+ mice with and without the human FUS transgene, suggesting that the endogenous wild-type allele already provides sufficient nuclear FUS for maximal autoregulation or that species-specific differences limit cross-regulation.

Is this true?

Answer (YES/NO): NO